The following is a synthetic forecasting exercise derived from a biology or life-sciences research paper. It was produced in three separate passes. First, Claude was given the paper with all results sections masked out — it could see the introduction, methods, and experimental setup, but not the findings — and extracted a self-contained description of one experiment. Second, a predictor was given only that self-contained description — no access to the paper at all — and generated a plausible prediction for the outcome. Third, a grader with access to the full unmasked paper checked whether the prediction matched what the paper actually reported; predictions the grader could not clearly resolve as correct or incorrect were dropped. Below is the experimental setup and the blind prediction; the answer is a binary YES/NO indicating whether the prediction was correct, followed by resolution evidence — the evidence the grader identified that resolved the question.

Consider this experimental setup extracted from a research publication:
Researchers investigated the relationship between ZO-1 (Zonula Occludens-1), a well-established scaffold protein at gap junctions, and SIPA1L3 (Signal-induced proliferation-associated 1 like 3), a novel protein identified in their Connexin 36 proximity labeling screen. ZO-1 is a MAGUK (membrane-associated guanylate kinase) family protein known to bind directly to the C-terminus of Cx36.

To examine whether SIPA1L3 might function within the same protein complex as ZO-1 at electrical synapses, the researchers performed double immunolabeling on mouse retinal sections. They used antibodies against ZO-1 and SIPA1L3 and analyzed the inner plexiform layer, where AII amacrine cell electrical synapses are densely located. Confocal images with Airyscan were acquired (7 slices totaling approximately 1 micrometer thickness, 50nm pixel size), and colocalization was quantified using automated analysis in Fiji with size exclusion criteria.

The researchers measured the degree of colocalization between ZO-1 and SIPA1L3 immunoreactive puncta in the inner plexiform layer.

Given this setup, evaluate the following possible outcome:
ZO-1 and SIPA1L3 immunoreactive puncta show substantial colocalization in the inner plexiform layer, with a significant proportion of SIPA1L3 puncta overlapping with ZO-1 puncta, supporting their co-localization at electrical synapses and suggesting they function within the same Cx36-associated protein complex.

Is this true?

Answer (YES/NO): YES